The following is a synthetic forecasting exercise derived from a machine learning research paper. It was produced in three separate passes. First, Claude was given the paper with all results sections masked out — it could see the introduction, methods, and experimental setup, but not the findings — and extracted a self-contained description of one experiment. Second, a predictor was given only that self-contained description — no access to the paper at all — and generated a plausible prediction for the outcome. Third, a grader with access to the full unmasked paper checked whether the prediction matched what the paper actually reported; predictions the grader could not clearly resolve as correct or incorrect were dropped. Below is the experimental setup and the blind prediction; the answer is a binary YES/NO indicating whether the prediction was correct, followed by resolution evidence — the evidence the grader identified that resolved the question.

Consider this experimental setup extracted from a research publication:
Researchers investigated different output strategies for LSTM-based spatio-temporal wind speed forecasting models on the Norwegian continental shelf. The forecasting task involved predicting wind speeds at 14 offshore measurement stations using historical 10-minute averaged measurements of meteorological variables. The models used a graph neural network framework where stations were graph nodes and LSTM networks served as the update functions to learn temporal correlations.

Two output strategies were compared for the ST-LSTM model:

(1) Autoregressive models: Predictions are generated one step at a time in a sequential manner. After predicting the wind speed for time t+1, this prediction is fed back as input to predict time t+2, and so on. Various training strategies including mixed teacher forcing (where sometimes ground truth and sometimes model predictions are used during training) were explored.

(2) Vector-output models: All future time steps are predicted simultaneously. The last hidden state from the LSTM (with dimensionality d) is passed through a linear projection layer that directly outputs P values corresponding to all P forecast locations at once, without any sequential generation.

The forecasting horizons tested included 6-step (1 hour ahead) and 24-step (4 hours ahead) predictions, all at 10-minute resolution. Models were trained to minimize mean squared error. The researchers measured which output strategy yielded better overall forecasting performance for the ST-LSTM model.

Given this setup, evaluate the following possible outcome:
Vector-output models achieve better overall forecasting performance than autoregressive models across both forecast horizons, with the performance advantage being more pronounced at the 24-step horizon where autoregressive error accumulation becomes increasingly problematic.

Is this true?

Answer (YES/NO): NO